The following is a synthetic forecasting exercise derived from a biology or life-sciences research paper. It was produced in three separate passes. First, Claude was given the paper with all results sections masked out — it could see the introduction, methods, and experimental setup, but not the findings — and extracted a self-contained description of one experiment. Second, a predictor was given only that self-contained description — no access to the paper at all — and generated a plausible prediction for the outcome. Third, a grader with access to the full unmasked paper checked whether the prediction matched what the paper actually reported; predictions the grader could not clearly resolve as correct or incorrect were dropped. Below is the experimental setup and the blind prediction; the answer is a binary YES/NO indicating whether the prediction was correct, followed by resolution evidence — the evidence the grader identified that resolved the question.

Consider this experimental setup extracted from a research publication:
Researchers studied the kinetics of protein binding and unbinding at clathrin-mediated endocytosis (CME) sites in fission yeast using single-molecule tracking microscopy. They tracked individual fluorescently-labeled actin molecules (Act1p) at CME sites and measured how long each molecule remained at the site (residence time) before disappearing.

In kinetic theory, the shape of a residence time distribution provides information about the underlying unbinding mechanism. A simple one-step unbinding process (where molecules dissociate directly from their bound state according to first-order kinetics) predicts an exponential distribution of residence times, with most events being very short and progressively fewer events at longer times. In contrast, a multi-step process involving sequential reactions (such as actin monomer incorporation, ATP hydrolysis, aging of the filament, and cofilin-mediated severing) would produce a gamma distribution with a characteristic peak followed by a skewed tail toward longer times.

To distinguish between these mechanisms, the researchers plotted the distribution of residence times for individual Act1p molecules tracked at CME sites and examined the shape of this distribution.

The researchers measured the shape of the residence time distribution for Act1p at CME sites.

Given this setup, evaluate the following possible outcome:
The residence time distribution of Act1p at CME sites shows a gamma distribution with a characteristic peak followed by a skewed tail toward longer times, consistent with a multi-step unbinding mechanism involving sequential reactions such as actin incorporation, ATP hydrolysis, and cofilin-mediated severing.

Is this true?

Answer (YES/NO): YES